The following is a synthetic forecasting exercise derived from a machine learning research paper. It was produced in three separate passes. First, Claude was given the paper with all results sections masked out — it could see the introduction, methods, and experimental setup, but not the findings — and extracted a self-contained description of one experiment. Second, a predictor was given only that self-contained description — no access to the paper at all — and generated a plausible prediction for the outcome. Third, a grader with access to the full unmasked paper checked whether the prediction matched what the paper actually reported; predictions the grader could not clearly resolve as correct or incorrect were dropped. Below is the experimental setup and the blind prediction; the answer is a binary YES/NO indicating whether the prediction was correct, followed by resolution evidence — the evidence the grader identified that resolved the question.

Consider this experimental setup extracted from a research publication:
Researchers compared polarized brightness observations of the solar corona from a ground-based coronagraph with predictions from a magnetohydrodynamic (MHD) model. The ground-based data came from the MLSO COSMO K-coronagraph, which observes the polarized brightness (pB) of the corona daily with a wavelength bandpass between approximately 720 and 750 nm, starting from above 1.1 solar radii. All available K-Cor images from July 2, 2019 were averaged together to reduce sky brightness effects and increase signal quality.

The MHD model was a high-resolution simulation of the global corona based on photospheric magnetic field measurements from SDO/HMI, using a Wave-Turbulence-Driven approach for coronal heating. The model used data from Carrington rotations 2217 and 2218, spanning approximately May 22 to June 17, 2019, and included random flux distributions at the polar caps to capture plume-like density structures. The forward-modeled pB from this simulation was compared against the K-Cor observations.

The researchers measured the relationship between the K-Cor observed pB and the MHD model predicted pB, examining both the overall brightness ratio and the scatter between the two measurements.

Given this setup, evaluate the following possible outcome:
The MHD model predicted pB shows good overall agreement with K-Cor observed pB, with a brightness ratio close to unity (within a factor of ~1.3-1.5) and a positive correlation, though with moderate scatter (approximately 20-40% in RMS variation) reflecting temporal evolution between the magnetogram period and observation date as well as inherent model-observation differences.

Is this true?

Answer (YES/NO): YES